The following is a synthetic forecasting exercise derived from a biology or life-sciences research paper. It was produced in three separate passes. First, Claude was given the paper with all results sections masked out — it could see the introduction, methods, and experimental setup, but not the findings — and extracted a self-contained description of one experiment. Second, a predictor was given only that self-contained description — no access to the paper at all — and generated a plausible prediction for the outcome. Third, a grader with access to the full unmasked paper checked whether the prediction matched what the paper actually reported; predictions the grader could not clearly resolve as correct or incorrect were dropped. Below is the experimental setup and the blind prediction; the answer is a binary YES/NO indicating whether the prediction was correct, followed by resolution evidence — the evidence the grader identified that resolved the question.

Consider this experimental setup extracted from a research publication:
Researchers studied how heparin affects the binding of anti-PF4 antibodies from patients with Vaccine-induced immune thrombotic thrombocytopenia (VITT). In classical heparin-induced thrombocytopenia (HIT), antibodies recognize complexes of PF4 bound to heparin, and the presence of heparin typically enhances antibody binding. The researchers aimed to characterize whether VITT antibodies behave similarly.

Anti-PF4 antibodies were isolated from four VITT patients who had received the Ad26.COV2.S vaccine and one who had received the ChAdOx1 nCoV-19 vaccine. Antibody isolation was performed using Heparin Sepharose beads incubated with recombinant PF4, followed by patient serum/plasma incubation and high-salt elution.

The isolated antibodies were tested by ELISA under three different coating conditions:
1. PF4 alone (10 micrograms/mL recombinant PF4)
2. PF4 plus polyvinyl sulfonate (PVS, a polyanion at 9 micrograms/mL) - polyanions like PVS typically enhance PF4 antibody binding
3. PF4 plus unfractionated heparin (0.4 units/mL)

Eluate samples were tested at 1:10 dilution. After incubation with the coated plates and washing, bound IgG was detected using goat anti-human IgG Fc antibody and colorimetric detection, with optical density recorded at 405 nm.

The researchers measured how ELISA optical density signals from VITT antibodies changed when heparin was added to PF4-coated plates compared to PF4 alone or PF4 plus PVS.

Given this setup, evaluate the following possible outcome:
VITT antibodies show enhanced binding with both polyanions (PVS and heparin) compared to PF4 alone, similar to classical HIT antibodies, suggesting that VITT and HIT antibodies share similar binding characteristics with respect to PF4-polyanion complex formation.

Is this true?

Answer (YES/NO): NO